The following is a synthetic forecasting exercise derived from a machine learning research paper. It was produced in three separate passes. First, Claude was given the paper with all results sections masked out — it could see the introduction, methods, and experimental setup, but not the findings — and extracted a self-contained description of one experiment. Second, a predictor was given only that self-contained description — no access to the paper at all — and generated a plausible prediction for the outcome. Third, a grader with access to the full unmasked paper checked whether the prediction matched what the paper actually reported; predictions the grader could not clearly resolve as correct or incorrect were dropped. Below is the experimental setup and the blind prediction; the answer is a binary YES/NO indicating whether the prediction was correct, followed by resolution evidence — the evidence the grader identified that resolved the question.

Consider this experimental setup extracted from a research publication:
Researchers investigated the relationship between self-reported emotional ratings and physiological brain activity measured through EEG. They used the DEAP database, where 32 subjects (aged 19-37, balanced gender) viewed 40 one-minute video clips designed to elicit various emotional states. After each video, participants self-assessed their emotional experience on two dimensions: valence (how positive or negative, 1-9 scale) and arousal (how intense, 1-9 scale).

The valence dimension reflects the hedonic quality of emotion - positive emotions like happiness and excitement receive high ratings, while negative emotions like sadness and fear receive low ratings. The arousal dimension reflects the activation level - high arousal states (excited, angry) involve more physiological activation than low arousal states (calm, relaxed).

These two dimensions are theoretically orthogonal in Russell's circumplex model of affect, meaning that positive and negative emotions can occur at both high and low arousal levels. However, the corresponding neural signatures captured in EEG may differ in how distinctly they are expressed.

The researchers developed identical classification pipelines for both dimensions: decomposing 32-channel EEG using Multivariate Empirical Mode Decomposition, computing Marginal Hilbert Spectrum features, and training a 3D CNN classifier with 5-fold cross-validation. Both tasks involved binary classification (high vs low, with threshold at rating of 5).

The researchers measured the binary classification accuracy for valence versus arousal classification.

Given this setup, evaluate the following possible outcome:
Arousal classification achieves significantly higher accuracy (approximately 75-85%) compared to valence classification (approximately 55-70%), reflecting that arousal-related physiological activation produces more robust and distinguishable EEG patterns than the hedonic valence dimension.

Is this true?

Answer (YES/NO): NO